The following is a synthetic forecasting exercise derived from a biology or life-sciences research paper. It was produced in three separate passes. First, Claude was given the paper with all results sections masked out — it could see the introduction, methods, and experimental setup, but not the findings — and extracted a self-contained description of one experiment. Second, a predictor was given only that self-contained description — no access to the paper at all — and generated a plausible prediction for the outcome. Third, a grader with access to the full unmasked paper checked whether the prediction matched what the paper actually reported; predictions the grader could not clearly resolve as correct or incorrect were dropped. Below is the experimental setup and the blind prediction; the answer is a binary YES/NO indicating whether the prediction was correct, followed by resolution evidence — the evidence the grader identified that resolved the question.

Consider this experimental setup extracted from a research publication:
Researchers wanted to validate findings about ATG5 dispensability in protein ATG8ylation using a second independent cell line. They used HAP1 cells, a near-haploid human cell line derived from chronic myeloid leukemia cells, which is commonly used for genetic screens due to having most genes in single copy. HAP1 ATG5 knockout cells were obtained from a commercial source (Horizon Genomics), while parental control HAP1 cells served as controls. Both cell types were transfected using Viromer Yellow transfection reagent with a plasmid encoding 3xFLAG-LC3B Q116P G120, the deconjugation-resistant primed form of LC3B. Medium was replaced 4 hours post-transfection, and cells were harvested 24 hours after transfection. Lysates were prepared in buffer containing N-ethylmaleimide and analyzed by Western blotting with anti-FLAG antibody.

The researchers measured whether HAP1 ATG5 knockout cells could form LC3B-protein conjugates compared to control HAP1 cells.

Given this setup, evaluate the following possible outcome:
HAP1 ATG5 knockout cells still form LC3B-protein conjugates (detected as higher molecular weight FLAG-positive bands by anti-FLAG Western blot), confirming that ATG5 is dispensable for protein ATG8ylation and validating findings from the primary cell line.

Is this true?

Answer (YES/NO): YES